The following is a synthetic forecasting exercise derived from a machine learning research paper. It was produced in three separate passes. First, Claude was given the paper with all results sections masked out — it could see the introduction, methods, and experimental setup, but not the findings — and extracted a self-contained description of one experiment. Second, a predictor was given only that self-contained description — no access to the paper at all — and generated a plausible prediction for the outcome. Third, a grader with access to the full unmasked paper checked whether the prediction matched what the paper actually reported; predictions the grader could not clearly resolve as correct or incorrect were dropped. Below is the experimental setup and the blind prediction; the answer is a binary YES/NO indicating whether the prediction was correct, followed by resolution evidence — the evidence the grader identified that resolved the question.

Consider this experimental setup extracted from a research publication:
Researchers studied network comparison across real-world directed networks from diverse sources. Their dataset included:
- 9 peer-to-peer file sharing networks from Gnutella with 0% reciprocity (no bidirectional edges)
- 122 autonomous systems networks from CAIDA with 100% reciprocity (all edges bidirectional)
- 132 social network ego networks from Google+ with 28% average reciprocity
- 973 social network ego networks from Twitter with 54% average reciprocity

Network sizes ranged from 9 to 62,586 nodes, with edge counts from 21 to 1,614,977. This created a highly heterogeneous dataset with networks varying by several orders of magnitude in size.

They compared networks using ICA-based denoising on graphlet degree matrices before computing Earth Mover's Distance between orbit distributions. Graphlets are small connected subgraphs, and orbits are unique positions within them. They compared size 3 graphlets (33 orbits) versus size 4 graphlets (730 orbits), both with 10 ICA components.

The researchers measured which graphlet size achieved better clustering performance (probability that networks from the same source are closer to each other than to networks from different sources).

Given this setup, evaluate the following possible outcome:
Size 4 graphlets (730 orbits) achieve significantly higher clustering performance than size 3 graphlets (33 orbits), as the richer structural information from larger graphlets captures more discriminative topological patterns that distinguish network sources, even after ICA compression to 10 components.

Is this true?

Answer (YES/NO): NO